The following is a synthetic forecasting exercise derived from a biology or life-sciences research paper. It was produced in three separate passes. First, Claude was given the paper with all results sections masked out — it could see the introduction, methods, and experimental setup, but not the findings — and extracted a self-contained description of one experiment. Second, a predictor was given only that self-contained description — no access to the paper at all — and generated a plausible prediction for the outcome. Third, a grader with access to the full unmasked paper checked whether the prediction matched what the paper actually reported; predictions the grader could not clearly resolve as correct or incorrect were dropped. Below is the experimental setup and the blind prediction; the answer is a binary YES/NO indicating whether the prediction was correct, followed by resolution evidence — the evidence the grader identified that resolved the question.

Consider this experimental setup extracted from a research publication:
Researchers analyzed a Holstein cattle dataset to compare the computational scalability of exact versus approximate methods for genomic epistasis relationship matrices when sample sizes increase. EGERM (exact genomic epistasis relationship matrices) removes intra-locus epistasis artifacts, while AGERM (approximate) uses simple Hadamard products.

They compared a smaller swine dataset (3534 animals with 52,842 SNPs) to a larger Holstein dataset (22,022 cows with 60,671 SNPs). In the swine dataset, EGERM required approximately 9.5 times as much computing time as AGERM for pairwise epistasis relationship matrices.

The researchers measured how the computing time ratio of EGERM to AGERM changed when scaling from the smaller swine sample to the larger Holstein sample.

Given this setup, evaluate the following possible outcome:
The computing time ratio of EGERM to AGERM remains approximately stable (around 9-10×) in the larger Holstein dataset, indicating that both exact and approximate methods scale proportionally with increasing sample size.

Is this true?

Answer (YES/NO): NO